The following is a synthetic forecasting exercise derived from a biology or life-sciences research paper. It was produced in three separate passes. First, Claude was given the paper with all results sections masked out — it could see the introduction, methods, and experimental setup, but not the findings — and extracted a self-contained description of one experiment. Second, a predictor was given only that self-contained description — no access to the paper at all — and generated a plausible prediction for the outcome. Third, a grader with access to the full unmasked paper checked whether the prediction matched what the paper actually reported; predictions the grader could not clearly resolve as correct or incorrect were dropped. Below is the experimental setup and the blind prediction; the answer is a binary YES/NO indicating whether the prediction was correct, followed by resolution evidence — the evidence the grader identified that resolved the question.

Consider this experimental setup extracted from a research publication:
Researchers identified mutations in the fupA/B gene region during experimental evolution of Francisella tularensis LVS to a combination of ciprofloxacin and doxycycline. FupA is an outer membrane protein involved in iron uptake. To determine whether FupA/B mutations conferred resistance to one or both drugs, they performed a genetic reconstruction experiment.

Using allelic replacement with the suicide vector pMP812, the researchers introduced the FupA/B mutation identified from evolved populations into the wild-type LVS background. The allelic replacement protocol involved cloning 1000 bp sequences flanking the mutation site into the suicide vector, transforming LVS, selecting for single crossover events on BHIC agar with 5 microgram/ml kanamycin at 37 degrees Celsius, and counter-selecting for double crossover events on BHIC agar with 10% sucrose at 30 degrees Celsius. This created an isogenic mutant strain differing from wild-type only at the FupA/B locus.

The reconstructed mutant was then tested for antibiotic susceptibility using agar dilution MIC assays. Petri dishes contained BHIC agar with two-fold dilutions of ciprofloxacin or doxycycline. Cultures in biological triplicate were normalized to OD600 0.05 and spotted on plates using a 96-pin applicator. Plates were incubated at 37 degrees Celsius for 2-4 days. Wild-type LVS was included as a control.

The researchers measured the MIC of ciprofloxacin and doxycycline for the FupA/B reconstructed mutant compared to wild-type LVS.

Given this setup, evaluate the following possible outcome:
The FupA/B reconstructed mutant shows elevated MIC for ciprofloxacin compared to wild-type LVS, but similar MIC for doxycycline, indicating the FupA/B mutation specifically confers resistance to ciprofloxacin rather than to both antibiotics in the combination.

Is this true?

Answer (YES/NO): NO